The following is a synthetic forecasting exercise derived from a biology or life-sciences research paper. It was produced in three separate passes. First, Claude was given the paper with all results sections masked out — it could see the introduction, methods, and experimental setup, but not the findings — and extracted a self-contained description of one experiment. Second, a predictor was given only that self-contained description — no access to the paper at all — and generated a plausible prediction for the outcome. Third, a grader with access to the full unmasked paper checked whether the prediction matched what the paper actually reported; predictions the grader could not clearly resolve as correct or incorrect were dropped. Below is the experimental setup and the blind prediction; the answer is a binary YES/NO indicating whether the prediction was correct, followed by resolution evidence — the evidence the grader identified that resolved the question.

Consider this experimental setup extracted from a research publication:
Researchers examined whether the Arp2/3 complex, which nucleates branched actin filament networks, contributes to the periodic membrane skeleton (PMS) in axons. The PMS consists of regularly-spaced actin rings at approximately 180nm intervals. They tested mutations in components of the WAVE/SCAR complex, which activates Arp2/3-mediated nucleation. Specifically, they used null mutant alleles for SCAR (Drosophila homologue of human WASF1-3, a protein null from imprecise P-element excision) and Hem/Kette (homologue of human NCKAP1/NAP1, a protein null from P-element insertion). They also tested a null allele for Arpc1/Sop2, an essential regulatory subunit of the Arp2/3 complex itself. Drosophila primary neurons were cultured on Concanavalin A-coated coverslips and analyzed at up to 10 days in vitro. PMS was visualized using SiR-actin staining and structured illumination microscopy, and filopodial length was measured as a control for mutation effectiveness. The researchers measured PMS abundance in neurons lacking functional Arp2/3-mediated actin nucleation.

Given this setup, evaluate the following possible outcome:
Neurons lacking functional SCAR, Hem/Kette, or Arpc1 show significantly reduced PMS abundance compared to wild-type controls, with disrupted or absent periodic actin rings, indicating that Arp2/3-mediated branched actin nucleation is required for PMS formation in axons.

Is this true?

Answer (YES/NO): NO